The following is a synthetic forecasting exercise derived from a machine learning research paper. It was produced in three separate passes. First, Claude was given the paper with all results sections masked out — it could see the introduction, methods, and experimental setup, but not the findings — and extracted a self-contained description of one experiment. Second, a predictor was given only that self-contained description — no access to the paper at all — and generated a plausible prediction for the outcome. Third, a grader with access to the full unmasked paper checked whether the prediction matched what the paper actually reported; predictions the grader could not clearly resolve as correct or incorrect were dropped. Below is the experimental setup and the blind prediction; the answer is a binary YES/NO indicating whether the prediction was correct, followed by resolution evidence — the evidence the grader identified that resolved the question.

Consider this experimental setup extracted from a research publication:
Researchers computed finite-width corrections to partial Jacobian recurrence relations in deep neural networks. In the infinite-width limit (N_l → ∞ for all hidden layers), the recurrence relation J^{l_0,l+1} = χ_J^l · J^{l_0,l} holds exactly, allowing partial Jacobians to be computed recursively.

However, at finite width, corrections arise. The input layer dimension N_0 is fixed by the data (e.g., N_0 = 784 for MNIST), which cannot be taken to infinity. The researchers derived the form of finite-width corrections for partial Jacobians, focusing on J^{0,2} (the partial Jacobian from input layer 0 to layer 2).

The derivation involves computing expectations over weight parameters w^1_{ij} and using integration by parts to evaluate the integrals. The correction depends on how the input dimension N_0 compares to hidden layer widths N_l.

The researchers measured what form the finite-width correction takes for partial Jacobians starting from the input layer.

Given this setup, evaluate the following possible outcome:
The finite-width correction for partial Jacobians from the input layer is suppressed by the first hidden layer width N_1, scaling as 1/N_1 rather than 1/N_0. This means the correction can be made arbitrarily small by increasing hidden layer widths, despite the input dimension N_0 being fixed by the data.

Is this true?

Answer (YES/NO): NO